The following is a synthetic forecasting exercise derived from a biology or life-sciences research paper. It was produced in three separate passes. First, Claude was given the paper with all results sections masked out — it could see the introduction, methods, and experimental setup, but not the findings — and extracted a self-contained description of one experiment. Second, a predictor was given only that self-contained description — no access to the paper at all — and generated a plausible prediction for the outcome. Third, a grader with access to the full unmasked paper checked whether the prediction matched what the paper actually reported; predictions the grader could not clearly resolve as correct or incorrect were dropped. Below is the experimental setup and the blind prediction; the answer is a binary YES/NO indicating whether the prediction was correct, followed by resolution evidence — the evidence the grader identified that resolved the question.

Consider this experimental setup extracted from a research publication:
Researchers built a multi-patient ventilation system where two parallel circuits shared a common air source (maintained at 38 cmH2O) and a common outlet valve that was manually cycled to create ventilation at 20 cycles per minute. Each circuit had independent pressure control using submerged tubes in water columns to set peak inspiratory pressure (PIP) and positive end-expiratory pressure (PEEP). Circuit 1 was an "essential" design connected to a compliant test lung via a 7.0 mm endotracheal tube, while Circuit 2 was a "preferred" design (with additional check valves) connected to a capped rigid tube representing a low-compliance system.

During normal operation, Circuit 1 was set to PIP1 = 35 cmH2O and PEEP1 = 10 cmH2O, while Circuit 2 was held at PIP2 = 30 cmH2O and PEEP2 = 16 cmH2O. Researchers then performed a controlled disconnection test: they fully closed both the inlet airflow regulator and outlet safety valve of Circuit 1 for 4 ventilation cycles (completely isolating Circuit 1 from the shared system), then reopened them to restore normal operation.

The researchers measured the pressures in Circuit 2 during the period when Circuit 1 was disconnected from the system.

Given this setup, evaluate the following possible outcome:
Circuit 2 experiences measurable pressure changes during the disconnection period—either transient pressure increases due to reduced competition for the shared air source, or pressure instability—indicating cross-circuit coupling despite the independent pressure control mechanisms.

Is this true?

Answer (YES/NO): NO